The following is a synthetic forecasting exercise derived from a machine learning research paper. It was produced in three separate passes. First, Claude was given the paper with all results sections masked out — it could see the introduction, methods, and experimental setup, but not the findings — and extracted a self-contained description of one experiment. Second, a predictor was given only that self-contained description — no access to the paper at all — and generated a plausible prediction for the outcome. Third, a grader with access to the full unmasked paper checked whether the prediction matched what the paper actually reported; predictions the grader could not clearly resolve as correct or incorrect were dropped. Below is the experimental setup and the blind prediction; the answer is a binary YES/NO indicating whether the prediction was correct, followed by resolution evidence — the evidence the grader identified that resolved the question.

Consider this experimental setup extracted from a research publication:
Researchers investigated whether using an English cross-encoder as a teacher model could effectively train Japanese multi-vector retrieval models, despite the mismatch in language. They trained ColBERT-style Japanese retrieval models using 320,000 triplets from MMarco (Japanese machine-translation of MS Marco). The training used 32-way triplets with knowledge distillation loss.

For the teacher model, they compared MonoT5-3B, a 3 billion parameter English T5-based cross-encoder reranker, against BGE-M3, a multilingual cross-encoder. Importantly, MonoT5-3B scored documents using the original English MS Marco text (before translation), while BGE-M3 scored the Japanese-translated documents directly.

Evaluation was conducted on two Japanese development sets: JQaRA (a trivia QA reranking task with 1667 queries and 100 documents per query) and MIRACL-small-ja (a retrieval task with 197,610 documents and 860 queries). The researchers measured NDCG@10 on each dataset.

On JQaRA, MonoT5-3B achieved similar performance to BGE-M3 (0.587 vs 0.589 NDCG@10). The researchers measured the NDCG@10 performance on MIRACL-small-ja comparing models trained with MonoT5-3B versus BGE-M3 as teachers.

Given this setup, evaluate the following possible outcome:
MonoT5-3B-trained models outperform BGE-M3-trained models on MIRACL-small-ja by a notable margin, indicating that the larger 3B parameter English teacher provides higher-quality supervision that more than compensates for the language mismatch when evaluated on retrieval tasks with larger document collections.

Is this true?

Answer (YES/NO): NO